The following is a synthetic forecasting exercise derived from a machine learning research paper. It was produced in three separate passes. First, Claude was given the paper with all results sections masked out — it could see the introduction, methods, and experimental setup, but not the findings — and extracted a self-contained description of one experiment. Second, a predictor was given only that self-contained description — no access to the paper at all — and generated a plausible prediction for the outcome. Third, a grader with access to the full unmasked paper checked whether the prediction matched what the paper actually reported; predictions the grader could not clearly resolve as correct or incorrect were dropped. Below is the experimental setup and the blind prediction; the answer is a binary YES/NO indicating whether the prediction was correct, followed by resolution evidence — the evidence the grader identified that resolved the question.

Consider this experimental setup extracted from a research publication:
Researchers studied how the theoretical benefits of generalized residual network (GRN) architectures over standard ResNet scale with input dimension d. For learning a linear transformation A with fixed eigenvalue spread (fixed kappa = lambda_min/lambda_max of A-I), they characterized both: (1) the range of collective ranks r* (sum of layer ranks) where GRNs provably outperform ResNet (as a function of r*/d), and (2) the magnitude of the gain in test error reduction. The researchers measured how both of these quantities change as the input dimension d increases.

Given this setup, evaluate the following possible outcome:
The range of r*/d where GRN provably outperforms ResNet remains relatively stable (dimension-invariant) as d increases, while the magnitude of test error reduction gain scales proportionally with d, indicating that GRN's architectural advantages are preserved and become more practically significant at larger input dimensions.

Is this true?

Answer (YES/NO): YES